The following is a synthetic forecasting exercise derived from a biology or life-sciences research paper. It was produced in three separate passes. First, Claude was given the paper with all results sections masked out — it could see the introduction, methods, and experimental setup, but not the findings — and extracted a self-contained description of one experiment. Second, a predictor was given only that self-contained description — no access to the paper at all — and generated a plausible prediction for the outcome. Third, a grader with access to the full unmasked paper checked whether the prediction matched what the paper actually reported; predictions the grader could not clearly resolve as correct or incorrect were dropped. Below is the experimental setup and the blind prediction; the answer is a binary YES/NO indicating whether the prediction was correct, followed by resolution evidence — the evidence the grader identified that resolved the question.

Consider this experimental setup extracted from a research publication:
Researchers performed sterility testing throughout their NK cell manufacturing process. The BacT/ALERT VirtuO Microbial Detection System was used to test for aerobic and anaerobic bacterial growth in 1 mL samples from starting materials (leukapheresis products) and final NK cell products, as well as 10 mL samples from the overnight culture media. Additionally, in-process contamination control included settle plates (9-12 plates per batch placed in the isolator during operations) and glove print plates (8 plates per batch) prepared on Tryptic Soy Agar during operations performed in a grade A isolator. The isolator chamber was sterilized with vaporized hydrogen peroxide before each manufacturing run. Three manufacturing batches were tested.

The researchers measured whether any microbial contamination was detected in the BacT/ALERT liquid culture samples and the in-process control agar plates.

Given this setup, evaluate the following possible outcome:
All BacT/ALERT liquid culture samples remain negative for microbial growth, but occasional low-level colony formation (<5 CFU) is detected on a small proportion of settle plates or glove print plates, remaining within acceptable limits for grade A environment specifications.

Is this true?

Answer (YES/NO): NO